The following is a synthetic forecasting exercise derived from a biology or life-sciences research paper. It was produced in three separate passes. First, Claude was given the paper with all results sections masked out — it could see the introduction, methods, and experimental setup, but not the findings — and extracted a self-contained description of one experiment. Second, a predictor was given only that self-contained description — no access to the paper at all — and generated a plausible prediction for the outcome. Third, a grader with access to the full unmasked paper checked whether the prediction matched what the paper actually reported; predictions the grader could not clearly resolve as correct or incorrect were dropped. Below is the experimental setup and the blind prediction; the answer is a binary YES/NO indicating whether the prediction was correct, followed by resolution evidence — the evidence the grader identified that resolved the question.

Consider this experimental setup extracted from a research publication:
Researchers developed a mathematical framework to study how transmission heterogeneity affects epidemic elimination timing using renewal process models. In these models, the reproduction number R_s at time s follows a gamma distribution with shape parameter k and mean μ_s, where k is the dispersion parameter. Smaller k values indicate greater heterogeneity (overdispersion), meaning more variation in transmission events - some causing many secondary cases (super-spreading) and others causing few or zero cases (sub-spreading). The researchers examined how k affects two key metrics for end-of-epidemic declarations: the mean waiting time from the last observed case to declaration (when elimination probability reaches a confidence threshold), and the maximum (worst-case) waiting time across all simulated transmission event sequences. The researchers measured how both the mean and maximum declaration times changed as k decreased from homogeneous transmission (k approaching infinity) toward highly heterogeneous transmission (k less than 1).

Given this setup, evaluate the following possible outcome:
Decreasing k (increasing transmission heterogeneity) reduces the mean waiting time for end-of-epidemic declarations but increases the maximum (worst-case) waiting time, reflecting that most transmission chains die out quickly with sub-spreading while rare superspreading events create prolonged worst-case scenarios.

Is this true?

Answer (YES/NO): NO